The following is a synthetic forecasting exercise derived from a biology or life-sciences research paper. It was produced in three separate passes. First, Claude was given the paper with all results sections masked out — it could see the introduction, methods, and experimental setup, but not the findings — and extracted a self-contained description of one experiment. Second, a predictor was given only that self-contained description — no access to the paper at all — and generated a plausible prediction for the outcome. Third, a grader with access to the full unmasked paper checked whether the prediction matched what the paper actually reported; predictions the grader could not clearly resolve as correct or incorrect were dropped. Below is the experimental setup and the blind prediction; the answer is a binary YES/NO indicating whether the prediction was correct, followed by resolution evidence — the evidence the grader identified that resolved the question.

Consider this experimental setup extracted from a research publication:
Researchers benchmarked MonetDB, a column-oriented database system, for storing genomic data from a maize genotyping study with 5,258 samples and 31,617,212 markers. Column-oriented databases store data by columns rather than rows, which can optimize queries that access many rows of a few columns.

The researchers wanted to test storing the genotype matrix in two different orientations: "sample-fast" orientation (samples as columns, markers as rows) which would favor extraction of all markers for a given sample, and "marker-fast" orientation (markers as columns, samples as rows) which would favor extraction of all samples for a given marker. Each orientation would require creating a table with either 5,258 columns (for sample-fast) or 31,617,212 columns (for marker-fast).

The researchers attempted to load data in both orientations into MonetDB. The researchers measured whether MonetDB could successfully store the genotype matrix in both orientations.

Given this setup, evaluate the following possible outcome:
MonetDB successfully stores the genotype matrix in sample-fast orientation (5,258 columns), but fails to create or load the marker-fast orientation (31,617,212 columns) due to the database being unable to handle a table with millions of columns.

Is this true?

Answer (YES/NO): YES